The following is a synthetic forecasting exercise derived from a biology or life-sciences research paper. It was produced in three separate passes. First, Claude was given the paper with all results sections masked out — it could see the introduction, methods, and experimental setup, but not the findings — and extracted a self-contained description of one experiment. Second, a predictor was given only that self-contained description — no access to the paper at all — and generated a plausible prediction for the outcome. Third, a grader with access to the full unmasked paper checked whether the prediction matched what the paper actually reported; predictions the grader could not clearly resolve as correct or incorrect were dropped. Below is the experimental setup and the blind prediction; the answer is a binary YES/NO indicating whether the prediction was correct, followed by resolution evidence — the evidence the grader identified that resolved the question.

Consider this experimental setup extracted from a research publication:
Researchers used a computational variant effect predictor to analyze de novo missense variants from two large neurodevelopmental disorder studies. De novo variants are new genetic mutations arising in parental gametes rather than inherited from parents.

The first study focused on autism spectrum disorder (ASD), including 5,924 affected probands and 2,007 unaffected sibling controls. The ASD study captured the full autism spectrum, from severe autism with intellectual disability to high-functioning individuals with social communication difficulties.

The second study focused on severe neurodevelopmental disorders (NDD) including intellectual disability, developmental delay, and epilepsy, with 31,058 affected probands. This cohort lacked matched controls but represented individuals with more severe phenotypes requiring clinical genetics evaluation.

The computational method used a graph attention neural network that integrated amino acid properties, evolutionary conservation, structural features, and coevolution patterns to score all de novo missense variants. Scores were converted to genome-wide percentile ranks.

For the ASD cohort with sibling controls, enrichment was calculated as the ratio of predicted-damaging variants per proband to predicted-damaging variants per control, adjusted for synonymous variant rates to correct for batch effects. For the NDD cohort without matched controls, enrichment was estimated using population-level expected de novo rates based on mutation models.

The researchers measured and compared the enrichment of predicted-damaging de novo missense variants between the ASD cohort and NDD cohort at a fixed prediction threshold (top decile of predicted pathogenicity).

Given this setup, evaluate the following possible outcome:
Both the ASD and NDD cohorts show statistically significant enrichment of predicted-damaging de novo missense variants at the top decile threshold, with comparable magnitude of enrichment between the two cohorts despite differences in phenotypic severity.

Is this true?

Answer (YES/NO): NO